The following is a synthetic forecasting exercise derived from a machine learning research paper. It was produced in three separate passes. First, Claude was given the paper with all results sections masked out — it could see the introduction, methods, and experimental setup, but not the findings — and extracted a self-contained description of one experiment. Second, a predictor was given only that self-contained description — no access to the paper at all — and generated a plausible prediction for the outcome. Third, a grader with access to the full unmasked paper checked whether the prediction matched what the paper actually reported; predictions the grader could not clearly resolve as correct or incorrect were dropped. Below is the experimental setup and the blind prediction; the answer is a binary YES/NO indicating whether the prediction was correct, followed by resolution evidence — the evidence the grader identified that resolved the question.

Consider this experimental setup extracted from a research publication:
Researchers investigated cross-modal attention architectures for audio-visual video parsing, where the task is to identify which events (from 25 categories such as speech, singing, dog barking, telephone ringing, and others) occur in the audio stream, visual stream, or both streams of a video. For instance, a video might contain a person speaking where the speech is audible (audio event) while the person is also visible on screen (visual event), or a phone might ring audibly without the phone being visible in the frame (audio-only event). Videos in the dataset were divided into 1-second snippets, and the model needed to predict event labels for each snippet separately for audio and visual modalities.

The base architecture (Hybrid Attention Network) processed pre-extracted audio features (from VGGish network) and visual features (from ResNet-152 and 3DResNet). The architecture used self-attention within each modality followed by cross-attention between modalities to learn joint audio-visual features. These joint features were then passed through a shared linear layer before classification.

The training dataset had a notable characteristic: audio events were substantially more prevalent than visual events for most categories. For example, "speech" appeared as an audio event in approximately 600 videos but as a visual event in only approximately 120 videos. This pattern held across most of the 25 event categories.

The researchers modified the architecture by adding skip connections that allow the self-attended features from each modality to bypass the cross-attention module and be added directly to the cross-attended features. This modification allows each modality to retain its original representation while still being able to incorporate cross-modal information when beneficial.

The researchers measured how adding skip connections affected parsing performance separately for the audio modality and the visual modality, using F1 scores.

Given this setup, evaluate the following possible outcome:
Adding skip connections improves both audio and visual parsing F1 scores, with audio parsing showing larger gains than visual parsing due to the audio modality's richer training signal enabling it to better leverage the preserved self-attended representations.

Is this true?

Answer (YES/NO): YES